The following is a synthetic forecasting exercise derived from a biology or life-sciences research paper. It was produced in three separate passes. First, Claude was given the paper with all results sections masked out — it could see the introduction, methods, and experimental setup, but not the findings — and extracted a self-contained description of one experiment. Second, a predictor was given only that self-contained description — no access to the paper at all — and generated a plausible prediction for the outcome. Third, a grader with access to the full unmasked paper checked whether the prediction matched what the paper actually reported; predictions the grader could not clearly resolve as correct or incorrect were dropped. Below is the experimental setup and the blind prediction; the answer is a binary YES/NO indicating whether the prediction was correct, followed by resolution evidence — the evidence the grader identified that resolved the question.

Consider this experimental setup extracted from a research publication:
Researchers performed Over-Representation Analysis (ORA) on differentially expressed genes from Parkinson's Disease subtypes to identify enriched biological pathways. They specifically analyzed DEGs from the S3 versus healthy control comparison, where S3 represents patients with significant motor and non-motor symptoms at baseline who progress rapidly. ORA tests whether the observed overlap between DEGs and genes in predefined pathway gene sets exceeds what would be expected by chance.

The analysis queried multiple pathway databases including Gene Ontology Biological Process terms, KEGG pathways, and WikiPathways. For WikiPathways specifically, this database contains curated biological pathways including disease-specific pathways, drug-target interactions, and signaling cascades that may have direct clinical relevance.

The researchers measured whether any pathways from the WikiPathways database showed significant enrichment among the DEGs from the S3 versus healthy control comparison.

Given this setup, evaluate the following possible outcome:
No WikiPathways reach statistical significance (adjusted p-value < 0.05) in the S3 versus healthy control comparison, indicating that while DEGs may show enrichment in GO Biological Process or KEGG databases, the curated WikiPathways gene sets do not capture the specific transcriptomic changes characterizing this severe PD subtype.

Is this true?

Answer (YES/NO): NO